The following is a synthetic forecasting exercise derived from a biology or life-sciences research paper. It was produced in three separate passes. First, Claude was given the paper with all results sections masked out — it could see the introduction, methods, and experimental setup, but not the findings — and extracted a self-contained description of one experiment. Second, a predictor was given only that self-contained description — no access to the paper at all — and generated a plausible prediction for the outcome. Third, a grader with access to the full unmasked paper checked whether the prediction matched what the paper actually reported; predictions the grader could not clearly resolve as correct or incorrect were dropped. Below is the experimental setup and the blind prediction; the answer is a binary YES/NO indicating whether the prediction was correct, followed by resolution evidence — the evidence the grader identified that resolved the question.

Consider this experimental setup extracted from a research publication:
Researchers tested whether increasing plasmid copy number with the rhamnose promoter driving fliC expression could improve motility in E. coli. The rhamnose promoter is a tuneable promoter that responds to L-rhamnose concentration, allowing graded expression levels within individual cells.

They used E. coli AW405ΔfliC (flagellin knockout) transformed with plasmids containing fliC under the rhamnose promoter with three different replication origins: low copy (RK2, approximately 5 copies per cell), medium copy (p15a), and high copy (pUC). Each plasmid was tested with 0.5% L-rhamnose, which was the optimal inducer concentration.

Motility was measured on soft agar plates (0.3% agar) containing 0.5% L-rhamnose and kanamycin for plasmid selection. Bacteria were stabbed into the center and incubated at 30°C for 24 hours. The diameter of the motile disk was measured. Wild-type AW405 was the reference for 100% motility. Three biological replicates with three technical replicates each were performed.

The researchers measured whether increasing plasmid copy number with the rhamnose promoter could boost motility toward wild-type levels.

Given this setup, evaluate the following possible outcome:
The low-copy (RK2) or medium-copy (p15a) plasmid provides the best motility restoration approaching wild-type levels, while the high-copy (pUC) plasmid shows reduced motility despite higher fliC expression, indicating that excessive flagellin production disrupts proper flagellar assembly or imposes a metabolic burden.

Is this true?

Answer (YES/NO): NO